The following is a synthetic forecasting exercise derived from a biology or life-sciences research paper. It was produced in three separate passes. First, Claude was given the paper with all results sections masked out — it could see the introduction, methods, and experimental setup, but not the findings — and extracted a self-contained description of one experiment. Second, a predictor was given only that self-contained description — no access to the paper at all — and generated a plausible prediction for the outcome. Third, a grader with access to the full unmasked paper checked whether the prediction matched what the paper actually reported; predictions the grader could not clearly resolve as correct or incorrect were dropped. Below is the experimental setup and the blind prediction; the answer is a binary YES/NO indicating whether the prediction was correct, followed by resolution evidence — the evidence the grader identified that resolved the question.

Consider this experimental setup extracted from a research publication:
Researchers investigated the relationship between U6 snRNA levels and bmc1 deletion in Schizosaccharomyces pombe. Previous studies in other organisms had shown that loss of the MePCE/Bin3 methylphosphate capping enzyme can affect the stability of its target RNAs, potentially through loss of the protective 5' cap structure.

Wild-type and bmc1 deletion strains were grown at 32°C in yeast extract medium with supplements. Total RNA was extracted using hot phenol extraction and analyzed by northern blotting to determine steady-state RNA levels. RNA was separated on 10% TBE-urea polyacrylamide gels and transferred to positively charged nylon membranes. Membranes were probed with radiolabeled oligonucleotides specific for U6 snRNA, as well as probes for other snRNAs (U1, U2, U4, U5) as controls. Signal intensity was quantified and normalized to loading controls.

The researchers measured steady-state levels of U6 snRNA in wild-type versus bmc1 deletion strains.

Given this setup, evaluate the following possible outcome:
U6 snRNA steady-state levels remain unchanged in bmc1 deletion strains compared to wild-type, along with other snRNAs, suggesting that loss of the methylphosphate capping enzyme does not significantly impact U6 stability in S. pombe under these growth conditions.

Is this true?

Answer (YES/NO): YES